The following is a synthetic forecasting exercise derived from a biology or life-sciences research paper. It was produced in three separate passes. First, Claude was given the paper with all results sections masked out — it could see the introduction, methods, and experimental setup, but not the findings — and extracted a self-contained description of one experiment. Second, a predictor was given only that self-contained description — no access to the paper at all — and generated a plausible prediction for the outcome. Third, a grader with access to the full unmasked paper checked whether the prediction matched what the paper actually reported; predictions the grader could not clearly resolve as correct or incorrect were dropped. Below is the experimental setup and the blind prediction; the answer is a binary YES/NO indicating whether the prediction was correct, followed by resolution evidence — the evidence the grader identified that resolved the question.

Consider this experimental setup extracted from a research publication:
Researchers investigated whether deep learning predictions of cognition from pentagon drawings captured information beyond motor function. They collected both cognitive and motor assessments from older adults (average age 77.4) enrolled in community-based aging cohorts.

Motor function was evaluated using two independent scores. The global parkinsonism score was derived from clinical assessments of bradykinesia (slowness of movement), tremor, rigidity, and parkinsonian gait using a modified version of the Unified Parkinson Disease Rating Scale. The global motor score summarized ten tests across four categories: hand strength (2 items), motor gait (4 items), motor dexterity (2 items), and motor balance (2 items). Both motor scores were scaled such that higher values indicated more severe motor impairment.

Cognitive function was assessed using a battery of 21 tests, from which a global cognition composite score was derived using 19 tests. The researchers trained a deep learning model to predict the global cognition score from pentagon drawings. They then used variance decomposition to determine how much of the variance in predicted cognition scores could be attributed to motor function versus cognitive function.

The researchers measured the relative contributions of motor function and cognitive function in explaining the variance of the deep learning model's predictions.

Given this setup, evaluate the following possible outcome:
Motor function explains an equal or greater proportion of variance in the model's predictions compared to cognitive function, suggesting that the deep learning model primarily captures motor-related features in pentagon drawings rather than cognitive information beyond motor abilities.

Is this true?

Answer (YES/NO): YES